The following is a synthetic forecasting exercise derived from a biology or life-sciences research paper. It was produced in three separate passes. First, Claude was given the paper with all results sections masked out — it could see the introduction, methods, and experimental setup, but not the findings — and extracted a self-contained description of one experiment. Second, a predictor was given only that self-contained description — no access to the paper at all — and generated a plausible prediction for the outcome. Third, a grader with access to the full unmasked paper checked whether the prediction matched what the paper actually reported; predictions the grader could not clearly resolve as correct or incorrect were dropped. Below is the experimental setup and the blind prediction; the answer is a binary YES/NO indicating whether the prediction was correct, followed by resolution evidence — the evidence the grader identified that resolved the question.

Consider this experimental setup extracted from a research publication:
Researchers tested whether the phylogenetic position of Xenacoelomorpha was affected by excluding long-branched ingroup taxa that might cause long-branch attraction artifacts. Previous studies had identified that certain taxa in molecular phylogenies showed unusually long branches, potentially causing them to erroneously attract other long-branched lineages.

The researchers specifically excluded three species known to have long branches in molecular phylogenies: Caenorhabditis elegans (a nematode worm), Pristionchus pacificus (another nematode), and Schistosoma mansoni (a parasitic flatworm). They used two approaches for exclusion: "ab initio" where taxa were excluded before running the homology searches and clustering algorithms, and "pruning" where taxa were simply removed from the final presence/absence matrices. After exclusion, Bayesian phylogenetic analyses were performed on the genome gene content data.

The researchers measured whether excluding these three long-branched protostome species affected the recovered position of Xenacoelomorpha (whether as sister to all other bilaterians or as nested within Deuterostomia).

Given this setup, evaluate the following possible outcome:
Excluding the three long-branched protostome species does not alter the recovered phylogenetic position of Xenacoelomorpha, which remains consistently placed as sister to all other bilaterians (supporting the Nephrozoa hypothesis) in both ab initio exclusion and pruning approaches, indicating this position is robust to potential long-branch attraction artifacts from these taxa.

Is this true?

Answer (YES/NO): YES